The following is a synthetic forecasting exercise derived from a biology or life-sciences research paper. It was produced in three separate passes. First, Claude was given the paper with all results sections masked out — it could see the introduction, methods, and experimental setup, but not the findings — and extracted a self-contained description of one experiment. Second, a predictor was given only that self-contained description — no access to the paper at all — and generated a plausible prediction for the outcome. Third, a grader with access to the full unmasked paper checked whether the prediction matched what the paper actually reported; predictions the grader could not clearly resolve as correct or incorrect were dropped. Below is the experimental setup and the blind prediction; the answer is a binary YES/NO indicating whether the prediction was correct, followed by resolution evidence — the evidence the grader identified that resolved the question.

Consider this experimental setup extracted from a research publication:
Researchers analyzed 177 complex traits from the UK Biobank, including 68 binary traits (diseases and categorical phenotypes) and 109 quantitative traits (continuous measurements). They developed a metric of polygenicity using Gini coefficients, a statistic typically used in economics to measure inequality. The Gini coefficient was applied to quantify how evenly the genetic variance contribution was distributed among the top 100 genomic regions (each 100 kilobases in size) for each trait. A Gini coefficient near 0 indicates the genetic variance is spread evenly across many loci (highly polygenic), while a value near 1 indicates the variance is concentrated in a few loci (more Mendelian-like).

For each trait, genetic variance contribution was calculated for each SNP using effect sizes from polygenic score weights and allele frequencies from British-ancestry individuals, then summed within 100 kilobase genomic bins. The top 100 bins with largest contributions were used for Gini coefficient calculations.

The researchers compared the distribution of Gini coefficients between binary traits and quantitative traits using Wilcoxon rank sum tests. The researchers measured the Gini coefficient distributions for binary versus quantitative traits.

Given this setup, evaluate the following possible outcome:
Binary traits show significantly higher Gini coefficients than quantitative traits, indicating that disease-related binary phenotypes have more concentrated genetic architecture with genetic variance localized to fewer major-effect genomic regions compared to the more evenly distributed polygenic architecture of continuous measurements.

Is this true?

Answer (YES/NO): NO